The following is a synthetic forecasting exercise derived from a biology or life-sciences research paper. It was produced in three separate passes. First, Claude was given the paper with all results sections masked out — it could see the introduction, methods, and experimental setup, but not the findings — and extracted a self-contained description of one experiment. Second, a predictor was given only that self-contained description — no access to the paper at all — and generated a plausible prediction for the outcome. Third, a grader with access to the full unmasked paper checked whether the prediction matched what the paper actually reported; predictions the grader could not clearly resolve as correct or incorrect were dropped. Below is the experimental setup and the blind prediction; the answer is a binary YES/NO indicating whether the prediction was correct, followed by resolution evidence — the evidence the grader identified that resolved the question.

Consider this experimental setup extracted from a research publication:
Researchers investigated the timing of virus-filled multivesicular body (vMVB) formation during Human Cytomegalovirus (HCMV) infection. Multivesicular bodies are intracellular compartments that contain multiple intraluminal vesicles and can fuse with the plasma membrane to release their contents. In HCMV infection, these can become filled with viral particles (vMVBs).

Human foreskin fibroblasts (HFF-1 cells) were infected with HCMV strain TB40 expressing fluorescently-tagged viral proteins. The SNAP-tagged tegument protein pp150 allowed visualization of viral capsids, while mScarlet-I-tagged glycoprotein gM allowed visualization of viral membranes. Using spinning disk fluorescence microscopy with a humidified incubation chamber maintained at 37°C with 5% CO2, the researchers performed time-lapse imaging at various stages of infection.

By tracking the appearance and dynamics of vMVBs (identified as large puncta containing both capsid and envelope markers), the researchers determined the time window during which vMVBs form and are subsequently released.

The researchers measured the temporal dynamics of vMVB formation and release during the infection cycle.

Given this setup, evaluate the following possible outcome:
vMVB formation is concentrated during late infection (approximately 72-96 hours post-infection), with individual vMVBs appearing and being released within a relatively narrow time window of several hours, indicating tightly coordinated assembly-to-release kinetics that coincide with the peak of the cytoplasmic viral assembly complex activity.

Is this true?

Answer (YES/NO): NO